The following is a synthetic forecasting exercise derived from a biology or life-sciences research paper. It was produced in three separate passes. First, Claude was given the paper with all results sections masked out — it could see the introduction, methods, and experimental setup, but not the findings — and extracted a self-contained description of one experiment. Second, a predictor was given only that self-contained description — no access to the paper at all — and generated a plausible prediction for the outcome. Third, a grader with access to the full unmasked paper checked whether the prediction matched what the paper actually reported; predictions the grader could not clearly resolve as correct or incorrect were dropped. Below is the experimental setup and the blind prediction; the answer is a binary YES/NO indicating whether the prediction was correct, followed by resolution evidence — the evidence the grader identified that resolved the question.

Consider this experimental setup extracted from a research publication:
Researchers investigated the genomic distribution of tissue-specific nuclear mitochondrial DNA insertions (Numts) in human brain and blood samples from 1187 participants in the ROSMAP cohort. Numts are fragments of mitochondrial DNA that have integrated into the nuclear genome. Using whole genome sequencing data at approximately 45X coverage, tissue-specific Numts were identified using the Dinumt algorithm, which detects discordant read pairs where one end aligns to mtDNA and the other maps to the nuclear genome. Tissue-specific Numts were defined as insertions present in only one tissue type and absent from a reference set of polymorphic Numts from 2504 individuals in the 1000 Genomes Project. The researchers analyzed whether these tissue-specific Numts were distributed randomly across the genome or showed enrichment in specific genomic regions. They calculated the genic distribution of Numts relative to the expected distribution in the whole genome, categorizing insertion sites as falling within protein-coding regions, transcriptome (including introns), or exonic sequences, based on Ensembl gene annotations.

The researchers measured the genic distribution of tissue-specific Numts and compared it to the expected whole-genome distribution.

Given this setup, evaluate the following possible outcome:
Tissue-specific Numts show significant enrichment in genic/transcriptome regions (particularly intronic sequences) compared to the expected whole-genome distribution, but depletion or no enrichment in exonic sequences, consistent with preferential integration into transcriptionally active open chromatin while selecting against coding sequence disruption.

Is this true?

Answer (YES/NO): NO